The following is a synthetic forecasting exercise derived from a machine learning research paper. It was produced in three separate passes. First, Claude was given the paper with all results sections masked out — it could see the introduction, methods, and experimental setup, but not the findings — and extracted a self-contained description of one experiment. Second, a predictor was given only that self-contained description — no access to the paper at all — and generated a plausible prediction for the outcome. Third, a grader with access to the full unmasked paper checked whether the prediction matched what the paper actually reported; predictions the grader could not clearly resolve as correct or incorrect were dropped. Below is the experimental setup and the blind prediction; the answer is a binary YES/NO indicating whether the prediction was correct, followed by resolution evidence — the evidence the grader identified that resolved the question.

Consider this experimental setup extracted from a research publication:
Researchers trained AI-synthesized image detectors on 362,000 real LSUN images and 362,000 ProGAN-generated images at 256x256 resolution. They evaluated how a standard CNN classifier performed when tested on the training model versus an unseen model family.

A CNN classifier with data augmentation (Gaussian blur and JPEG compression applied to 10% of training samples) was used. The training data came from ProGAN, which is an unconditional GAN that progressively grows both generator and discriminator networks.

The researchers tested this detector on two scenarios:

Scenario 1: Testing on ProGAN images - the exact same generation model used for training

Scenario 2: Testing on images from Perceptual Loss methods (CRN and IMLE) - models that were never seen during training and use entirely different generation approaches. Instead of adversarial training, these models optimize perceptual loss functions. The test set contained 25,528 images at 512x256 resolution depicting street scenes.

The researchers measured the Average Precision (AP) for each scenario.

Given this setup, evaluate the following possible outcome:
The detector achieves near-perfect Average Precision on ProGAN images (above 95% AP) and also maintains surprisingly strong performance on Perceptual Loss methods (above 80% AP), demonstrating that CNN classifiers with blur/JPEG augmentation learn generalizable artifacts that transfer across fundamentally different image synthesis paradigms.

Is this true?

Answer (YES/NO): YES